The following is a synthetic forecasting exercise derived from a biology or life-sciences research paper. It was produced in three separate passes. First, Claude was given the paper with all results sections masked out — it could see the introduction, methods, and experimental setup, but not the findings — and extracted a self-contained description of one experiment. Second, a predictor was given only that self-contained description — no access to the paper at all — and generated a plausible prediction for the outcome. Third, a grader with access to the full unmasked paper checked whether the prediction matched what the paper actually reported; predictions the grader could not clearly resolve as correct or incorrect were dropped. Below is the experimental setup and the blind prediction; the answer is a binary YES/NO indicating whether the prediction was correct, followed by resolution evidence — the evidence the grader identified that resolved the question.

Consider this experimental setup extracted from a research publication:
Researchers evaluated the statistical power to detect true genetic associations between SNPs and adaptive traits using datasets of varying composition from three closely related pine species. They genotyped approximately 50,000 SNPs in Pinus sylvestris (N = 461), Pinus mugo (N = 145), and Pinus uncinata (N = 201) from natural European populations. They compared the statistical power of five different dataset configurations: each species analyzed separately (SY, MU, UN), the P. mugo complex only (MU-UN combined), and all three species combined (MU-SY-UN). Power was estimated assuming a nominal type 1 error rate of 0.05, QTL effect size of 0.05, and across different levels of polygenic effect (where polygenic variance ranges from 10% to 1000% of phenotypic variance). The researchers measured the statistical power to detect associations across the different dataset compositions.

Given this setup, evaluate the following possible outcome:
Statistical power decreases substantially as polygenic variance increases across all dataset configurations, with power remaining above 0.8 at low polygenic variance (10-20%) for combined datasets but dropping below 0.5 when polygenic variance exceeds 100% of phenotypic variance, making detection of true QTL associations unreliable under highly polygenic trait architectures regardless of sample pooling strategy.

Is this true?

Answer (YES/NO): NO